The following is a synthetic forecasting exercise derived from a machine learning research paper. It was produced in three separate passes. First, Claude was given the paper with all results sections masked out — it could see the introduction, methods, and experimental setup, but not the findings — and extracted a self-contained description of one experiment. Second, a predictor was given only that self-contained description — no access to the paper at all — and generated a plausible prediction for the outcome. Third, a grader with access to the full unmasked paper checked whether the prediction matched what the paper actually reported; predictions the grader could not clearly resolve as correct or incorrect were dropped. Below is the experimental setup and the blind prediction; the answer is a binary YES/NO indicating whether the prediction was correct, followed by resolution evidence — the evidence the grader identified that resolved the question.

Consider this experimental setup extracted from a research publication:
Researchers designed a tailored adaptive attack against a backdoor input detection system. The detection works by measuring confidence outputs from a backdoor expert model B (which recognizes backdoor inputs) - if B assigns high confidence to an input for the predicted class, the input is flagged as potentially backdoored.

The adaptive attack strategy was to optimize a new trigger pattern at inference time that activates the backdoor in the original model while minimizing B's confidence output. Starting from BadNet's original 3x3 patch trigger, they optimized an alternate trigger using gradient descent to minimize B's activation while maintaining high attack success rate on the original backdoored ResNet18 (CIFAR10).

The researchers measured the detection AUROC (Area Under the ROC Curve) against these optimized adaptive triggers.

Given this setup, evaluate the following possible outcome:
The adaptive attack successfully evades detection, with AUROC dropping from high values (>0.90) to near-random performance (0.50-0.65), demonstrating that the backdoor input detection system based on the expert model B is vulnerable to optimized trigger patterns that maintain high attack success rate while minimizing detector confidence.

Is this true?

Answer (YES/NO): NO